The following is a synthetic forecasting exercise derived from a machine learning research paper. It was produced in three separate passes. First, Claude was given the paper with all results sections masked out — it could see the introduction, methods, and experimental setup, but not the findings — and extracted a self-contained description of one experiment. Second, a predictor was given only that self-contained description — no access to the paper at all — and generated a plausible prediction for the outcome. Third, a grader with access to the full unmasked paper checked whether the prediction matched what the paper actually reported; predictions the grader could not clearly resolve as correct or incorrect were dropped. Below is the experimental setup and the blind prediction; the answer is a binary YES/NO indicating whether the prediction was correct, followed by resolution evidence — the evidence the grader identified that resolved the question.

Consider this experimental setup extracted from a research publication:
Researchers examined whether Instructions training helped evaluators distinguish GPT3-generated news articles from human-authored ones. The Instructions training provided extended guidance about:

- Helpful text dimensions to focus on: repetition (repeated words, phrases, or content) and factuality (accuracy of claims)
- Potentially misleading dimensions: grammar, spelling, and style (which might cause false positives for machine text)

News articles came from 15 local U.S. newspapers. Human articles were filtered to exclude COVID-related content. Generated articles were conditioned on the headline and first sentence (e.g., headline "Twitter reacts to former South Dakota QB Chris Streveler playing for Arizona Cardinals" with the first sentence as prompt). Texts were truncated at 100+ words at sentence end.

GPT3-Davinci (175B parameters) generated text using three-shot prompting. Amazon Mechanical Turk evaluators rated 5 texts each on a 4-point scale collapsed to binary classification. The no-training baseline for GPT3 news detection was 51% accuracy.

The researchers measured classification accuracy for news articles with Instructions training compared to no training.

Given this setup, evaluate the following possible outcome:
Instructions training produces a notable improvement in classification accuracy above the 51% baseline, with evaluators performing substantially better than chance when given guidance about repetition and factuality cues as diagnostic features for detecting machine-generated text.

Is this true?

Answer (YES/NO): NO